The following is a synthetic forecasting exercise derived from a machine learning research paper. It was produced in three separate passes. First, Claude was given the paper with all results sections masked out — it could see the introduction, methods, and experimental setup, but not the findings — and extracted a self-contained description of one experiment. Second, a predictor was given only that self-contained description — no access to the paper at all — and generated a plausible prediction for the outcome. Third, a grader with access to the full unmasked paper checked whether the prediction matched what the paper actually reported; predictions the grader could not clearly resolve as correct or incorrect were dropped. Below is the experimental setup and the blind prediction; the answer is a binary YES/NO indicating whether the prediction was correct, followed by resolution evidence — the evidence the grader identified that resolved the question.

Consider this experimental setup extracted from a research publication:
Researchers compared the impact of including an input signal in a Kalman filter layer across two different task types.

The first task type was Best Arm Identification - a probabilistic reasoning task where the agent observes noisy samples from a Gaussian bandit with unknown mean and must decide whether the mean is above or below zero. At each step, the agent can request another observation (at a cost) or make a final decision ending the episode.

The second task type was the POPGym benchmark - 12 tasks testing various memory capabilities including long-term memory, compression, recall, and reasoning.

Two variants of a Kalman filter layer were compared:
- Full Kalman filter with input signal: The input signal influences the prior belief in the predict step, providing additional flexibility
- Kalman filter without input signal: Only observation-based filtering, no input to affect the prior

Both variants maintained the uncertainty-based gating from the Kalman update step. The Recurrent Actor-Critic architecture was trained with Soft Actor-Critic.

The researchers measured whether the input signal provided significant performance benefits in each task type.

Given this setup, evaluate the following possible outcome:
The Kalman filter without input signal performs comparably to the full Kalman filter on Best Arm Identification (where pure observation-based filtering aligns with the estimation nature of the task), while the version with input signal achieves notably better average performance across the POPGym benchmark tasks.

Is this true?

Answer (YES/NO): NO